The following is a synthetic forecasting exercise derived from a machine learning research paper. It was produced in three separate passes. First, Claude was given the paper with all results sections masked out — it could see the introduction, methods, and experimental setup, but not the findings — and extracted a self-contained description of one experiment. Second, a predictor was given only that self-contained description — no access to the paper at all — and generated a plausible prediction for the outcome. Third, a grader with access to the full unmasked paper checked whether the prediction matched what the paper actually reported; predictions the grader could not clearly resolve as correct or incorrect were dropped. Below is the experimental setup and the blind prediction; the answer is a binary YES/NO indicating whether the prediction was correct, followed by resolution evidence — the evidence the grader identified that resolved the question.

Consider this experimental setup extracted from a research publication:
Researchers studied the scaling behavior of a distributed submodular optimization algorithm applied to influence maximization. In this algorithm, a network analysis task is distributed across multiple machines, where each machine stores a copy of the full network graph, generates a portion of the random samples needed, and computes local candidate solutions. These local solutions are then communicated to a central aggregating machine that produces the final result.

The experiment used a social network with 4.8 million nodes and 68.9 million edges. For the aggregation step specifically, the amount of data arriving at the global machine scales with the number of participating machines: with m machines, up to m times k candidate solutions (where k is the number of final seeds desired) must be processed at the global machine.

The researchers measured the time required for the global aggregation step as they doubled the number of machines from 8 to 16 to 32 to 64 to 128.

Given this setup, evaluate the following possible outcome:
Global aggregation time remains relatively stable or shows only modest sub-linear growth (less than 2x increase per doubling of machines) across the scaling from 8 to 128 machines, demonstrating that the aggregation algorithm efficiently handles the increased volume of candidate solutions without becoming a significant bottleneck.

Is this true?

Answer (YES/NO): NO